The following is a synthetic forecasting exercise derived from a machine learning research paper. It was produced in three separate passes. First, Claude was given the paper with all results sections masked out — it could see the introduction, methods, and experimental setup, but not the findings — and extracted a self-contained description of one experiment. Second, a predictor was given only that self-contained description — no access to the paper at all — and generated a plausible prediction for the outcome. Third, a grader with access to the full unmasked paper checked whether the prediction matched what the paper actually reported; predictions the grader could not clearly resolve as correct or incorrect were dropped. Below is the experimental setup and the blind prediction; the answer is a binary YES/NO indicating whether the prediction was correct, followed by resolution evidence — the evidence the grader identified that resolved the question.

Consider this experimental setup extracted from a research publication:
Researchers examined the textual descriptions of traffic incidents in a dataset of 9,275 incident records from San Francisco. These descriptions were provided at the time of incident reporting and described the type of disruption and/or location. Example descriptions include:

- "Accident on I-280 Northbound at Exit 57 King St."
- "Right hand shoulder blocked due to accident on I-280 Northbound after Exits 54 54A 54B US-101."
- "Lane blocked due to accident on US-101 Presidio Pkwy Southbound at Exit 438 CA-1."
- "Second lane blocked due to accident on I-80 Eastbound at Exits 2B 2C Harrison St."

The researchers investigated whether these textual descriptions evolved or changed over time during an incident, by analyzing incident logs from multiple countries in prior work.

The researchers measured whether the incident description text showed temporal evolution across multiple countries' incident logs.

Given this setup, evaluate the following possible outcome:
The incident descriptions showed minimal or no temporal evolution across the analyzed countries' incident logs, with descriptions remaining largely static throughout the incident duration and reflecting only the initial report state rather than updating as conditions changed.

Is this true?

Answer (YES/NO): YES